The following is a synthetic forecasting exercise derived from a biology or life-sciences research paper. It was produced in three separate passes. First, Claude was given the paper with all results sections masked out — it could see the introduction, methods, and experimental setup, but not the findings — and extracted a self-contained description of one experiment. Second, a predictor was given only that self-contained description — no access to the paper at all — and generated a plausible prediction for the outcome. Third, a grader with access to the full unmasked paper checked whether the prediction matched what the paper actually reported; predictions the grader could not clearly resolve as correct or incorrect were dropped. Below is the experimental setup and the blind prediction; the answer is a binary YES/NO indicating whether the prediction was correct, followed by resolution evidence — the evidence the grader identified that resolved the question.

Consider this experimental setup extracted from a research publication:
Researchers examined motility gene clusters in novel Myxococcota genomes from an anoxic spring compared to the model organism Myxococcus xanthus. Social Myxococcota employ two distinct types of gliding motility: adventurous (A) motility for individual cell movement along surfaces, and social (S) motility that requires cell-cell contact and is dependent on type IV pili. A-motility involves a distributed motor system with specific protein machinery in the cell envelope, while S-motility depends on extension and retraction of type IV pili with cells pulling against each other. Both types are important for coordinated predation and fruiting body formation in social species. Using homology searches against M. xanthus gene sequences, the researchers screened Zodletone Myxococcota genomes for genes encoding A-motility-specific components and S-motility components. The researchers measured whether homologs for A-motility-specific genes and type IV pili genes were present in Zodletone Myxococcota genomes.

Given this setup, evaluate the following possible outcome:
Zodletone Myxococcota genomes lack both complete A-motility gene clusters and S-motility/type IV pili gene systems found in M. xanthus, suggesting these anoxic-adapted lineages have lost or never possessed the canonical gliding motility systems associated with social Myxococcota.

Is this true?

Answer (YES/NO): NO